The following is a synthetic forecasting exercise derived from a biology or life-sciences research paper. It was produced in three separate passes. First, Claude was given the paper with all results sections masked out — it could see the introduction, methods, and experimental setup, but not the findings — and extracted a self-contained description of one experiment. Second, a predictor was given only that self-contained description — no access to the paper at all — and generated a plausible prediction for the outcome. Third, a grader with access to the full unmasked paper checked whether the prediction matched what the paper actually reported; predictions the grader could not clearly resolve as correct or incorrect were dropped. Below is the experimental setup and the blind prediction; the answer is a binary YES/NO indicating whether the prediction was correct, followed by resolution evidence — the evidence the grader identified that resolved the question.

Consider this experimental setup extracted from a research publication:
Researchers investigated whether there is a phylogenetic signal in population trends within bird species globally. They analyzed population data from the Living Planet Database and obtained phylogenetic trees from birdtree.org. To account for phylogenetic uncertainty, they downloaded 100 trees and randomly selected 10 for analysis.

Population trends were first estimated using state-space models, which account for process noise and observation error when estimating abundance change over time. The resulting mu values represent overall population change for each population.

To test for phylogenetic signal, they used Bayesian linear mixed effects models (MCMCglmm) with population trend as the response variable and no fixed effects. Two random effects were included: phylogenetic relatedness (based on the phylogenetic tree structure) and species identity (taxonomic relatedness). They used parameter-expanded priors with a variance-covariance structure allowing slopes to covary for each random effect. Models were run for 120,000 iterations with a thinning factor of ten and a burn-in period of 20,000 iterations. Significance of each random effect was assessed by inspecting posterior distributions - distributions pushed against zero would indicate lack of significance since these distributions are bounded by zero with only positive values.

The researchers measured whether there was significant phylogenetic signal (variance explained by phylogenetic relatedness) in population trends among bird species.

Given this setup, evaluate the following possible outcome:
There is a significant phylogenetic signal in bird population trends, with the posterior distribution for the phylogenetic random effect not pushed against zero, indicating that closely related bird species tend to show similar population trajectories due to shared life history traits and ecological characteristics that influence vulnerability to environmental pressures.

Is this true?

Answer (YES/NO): NO